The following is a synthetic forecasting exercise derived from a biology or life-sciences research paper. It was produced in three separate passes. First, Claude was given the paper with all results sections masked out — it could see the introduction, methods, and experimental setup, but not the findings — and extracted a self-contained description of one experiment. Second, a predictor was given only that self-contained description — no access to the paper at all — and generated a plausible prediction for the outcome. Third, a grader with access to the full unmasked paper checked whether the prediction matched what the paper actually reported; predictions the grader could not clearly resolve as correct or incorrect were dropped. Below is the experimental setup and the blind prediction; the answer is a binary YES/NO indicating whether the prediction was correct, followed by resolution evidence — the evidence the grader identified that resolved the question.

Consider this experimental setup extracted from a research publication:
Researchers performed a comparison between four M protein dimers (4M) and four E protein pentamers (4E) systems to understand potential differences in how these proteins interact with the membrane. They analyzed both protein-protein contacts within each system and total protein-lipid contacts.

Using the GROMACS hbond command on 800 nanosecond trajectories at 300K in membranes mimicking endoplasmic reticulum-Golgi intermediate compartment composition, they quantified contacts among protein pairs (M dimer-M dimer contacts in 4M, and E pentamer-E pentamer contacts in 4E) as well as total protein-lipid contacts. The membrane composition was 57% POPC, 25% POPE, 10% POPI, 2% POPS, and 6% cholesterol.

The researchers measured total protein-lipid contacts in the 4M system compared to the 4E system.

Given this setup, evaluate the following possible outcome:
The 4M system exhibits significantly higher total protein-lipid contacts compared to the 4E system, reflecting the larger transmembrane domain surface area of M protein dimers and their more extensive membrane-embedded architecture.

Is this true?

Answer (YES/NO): NO